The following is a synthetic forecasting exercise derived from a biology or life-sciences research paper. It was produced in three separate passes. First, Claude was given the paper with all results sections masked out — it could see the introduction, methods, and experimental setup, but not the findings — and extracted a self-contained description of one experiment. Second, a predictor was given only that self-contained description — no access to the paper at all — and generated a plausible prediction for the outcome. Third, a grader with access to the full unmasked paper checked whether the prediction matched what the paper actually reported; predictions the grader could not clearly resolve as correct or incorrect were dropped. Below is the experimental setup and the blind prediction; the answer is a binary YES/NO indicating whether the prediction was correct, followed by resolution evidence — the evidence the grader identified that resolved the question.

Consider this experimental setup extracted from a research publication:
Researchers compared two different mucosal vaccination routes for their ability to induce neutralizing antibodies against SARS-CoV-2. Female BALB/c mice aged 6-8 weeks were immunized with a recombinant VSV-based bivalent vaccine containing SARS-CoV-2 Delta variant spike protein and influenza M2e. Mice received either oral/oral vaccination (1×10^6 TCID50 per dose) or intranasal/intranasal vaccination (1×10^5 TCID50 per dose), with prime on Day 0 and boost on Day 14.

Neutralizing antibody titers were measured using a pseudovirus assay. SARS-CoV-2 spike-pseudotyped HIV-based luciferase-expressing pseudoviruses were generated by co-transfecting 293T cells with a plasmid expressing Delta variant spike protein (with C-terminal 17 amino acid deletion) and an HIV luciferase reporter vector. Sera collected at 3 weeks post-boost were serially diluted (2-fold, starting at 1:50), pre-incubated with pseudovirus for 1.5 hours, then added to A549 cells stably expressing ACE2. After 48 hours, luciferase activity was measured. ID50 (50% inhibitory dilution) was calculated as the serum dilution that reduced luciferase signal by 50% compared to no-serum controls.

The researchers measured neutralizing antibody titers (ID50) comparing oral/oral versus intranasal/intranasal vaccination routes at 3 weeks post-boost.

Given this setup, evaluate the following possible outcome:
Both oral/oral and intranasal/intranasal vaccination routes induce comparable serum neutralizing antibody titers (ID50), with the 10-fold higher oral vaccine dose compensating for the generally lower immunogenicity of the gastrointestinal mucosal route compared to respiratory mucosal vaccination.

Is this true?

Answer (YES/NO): YES